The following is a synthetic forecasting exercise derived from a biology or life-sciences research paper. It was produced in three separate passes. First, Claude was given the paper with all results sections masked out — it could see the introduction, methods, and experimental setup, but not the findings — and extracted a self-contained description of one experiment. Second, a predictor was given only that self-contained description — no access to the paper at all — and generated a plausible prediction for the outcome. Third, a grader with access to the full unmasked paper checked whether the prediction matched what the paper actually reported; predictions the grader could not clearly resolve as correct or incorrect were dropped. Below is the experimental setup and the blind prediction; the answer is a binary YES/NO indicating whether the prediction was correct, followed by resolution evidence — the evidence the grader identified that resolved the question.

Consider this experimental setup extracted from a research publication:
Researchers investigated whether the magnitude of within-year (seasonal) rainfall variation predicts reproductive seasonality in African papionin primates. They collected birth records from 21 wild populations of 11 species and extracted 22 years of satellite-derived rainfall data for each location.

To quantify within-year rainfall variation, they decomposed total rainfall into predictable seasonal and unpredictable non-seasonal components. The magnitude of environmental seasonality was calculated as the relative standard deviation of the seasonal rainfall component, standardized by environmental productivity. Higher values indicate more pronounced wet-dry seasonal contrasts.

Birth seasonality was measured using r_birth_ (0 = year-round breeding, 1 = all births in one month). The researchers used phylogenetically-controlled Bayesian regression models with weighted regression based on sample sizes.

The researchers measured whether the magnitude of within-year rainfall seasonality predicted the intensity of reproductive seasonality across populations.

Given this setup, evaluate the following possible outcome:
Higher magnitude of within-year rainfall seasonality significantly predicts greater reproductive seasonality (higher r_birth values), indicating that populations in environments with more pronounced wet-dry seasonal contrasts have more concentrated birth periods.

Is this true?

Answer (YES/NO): NO